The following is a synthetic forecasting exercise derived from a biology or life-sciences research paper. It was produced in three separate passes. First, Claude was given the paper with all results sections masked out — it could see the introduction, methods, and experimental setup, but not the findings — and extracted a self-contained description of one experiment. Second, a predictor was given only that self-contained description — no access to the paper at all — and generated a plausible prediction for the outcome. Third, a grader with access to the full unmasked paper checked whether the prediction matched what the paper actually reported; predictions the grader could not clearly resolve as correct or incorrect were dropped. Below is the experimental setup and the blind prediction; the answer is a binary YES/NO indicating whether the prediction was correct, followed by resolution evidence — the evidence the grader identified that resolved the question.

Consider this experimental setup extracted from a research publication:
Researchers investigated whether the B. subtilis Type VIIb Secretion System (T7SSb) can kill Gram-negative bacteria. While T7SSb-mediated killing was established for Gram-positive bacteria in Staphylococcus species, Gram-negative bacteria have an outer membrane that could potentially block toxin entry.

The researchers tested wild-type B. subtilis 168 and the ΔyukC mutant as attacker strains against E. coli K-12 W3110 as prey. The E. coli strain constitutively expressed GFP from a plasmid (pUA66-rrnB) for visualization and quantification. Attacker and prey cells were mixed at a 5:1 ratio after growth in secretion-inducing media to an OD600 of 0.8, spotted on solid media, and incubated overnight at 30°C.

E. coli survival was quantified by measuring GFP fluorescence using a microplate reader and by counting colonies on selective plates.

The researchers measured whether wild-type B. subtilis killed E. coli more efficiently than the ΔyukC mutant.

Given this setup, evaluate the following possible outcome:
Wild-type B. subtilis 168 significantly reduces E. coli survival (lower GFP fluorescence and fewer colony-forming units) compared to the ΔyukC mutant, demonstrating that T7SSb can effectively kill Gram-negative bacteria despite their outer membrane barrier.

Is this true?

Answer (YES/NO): NO